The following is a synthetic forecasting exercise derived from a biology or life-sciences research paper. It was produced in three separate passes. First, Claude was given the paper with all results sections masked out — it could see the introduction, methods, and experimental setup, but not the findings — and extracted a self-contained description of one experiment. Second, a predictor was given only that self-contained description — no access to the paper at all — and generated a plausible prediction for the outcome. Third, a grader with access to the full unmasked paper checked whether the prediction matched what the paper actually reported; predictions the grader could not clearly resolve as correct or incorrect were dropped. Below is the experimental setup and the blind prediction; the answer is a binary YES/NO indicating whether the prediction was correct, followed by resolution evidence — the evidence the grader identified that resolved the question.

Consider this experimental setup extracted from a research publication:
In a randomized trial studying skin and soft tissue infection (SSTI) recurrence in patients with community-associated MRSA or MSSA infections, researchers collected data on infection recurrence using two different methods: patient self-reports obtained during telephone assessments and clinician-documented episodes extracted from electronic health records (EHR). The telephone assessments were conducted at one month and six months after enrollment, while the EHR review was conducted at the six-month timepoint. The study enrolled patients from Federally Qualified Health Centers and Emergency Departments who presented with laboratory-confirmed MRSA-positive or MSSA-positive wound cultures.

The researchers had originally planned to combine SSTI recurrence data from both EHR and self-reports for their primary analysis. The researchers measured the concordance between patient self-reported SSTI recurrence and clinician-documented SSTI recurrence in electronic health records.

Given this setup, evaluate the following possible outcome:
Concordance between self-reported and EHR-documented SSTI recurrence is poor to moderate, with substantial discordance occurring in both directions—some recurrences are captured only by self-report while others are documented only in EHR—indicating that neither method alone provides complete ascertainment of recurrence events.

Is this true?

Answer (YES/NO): YES